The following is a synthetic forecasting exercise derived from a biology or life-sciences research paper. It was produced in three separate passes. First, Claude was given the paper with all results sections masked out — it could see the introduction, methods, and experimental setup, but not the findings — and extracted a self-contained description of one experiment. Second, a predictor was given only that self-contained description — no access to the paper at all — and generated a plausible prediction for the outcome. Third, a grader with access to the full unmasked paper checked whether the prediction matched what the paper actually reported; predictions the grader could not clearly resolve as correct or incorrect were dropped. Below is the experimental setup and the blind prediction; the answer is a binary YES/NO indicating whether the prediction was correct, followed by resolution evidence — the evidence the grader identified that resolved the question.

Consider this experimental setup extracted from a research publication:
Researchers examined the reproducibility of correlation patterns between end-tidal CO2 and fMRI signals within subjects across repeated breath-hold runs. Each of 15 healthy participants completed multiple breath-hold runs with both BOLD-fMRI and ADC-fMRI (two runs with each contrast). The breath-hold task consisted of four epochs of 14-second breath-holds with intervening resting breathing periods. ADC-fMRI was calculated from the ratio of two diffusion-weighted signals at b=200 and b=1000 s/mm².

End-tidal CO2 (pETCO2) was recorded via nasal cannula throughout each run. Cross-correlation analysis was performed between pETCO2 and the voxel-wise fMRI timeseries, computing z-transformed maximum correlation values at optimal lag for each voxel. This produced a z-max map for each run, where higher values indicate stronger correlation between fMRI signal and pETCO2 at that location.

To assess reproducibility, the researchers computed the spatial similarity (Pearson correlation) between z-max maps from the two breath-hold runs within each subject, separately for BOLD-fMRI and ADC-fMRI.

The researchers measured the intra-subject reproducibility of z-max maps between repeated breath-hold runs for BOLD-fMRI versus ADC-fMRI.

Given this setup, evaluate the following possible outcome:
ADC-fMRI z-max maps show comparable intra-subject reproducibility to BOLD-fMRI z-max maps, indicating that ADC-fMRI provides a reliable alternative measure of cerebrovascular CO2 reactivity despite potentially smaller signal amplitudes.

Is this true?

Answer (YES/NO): NO